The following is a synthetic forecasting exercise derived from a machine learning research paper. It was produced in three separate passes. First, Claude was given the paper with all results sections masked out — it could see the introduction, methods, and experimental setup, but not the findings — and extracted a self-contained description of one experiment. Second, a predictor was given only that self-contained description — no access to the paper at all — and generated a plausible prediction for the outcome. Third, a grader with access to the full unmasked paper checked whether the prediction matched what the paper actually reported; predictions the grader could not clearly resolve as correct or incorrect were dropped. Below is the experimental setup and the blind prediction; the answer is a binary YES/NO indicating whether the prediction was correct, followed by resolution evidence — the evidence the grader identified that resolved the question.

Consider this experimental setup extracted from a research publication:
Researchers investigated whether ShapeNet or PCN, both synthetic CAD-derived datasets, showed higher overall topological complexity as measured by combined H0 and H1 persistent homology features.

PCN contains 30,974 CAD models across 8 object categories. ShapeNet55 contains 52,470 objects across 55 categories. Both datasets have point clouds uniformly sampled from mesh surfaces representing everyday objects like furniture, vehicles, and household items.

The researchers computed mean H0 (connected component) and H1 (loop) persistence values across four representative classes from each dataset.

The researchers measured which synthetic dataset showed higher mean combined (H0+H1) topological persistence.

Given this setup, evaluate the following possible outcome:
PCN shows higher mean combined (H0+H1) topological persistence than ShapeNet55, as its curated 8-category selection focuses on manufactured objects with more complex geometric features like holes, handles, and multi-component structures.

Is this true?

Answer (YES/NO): NO